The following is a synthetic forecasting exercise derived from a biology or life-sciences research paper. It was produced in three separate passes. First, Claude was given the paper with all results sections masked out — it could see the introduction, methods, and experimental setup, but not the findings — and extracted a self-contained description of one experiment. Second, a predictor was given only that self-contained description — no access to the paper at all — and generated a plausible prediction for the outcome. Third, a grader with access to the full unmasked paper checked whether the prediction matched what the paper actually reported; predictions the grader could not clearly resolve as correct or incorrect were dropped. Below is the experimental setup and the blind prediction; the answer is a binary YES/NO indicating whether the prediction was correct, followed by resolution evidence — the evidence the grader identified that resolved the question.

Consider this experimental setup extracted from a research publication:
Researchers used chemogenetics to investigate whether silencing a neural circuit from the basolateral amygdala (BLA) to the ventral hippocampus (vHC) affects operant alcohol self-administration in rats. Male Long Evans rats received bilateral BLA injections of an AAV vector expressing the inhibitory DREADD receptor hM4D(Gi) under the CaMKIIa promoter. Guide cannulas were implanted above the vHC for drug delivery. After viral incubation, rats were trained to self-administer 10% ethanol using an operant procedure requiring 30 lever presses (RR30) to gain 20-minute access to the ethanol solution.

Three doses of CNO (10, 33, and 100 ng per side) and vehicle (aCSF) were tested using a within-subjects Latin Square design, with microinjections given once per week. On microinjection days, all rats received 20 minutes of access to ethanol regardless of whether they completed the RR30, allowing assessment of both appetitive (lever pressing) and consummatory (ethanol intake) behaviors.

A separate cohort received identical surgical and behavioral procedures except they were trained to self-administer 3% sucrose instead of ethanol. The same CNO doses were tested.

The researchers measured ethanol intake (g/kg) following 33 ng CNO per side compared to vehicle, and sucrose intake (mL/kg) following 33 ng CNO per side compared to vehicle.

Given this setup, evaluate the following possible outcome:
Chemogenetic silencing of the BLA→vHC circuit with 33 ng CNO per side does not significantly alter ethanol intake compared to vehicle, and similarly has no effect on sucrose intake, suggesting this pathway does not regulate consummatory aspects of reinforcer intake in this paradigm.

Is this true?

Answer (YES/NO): NO